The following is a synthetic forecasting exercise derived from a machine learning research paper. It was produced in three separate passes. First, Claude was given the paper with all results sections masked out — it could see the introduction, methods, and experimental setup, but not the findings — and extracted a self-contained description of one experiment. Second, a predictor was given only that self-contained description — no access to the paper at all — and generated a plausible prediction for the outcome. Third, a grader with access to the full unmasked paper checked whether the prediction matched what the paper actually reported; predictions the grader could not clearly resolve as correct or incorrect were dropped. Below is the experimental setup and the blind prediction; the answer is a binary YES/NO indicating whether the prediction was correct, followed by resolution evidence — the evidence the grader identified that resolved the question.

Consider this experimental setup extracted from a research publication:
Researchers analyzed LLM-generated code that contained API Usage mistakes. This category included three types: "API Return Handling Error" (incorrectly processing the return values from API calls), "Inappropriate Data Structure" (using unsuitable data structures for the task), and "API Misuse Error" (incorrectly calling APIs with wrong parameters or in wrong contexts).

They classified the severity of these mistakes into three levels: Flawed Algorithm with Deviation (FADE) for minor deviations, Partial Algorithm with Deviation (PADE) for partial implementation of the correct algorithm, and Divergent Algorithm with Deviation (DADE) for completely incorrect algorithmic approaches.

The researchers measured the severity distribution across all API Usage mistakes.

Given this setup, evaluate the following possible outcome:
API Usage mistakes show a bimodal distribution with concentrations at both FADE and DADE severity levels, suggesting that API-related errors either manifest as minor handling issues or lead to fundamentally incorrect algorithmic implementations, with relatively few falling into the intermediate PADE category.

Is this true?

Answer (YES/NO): NO